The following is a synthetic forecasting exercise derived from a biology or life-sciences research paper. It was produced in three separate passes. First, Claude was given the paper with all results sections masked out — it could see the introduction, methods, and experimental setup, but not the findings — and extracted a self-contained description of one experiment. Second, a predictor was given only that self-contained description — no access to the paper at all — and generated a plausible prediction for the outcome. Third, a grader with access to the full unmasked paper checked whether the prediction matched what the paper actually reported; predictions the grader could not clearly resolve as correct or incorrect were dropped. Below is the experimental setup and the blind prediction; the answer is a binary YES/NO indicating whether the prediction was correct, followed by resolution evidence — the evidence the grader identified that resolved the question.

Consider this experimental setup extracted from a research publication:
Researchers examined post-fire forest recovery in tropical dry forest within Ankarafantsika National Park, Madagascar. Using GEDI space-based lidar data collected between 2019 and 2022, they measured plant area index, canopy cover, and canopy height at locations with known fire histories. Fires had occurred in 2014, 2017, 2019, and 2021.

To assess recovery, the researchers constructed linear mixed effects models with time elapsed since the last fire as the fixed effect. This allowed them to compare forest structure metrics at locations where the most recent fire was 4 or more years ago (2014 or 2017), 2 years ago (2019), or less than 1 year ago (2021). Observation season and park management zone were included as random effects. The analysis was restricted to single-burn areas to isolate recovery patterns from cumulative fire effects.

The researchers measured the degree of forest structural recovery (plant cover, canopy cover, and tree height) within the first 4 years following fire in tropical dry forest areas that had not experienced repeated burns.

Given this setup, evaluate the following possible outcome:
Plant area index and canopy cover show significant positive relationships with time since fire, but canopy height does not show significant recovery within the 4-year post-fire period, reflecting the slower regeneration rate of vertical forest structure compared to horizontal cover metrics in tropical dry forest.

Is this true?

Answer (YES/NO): NO